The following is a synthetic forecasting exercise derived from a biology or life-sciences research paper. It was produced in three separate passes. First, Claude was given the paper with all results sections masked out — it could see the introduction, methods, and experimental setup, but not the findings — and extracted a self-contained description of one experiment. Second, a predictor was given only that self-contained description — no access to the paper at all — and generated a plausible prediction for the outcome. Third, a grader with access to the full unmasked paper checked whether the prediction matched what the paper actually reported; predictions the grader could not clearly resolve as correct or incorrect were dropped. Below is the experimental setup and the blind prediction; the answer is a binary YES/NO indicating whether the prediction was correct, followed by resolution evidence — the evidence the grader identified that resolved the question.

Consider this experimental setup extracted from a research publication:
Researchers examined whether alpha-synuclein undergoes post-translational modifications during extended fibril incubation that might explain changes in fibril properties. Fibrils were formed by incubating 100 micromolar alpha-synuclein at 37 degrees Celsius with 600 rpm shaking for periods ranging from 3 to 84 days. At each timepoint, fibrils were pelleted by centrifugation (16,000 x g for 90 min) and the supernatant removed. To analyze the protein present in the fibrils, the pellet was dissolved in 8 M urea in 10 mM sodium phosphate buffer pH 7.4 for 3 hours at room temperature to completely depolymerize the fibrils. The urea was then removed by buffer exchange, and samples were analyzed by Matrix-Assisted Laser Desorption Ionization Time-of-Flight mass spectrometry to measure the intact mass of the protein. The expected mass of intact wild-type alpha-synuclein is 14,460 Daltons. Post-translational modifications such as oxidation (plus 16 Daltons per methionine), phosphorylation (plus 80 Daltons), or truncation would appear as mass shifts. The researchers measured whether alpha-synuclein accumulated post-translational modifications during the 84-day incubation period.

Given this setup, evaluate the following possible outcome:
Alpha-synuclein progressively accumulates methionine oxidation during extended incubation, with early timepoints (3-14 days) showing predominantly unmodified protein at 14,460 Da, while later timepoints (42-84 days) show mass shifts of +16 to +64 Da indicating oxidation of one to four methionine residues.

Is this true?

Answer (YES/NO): NO